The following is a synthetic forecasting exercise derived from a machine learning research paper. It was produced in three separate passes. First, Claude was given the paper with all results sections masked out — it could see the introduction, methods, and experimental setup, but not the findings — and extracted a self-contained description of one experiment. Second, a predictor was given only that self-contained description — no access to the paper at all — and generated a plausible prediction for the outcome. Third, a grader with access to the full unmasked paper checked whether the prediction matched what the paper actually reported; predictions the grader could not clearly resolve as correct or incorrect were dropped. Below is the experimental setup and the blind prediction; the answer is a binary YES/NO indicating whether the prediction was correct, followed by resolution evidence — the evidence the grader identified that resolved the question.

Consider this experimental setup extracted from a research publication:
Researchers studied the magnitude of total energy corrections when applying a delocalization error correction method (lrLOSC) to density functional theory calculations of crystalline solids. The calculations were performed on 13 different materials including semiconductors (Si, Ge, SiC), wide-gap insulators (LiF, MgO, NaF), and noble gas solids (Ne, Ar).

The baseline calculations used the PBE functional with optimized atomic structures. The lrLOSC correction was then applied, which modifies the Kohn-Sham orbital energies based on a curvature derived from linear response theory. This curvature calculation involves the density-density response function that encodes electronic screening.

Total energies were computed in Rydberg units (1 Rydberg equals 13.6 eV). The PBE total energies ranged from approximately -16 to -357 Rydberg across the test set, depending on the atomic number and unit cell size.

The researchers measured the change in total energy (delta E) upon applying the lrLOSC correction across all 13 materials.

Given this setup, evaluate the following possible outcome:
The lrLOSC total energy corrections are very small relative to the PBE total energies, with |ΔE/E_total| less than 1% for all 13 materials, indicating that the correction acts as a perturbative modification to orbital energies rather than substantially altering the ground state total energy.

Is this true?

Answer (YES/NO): YES